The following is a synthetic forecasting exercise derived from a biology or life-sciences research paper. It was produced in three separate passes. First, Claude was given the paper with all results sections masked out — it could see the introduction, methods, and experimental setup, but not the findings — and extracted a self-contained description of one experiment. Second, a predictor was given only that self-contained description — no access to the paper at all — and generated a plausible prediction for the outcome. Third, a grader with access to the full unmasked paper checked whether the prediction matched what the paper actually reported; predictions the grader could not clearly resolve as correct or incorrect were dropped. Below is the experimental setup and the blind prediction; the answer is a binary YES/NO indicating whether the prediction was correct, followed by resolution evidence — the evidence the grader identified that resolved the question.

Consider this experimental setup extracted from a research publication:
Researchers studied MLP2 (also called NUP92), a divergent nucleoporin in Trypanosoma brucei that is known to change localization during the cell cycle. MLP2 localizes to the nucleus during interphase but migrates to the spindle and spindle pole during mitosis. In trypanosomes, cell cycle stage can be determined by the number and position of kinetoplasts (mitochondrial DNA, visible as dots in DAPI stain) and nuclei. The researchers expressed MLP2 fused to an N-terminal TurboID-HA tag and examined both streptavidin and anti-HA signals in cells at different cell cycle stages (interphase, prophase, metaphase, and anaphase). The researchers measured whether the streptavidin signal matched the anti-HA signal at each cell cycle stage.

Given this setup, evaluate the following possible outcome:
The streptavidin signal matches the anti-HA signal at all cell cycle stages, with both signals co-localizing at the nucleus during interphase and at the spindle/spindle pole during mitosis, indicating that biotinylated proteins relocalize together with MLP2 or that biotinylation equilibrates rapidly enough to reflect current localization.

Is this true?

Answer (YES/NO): NO